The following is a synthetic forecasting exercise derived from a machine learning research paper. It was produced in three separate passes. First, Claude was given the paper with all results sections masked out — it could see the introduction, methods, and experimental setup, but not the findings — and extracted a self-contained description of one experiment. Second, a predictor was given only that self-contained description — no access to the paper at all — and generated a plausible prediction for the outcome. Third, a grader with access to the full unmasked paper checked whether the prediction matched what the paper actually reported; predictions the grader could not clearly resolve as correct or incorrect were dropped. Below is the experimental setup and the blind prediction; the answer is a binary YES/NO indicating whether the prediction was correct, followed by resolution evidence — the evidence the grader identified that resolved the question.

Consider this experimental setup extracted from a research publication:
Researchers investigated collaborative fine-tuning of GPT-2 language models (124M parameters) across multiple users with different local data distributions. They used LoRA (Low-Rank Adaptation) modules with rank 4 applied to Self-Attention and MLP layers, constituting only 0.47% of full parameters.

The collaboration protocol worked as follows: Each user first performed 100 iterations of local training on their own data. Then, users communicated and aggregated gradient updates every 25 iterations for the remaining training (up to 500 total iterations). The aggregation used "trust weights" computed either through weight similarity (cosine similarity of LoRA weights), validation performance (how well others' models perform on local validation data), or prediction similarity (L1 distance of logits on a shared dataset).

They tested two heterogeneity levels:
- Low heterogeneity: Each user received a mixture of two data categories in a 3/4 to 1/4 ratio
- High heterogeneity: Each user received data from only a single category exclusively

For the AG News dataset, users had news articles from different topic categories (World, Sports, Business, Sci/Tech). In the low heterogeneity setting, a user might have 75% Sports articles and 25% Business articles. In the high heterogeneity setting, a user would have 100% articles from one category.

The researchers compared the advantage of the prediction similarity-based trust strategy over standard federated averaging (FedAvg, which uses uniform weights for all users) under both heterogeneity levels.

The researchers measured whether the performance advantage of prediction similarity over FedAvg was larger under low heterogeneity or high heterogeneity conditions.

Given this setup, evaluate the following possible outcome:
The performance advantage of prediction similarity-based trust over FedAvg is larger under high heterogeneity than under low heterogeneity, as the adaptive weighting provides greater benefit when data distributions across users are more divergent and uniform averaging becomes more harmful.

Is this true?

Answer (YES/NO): YES